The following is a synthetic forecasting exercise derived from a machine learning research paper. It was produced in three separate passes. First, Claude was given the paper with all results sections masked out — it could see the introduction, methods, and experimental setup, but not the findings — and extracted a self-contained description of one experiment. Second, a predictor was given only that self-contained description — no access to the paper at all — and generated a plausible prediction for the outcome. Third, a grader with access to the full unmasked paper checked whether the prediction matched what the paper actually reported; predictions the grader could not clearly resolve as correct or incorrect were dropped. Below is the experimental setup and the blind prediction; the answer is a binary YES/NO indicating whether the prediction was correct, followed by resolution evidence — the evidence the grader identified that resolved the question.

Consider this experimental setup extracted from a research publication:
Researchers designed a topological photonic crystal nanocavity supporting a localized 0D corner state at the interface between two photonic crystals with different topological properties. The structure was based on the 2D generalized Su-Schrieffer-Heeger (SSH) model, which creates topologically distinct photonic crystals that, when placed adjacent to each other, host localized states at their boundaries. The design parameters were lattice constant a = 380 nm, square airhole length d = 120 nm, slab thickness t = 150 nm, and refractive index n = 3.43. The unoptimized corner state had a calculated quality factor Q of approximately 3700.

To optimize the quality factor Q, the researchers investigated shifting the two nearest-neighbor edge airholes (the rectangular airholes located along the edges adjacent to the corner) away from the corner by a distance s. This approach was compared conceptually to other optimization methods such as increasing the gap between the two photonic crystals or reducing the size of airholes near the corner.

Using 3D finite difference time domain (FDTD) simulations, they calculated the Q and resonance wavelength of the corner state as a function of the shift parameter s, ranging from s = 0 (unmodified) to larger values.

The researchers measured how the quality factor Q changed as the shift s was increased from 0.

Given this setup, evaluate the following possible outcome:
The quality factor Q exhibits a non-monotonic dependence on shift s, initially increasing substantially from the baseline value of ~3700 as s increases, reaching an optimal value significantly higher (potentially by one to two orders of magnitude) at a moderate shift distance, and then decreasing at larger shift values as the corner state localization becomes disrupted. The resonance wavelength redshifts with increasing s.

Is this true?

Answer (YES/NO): NO